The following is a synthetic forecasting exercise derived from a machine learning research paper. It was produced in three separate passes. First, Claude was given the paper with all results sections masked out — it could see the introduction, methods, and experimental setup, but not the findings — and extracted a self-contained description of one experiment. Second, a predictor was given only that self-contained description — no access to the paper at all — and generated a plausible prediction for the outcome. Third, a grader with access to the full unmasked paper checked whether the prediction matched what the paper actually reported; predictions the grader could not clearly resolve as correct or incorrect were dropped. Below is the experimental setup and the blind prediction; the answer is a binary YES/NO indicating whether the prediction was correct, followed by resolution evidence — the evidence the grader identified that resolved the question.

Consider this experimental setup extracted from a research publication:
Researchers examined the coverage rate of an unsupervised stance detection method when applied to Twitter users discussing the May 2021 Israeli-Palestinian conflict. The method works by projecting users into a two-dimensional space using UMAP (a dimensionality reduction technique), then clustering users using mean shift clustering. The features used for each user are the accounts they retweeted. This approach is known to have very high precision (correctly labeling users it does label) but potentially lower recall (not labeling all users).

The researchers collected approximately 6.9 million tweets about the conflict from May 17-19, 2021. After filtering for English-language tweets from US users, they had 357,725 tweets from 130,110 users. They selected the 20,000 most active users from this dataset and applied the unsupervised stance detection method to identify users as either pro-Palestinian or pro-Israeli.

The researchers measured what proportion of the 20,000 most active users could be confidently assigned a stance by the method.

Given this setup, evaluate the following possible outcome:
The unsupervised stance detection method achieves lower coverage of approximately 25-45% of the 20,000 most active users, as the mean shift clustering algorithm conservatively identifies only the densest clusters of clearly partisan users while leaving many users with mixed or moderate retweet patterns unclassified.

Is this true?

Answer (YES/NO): YES